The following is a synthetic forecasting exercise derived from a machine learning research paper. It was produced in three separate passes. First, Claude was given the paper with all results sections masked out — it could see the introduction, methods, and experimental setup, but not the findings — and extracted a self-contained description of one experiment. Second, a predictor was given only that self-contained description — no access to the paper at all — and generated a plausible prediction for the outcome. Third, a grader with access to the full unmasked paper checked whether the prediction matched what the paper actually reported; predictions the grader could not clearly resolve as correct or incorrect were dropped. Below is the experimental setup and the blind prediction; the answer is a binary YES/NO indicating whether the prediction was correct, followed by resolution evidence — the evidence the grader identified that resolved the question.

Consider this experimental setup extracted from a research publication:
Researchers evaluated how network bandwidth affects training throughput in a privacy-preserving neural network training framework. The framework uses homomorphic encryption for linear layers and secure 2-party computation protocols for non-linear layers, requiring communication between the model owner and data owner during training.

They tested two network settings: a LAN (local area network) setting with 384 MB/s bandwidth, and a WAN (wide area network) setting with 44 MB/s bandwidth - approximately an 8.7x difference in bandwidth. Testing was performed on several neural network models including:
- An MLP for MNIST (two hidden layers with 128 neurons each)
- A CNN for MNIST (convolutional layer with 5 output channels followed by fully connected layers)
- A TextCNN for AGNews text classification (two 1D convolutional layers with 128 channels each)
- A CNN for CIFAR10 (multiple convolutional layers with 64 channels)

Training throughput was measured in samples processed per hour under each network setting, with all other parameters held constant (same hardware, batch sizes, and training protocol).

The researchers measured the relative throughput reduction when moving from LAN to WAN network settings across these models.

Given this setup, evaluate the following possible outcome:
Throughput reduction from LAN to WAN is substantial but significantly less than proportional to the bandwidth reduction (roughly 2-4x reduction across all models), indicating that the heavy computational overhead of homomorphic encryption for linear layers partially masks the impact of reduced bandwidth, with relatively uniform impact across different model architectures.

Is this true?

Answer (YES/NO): NO